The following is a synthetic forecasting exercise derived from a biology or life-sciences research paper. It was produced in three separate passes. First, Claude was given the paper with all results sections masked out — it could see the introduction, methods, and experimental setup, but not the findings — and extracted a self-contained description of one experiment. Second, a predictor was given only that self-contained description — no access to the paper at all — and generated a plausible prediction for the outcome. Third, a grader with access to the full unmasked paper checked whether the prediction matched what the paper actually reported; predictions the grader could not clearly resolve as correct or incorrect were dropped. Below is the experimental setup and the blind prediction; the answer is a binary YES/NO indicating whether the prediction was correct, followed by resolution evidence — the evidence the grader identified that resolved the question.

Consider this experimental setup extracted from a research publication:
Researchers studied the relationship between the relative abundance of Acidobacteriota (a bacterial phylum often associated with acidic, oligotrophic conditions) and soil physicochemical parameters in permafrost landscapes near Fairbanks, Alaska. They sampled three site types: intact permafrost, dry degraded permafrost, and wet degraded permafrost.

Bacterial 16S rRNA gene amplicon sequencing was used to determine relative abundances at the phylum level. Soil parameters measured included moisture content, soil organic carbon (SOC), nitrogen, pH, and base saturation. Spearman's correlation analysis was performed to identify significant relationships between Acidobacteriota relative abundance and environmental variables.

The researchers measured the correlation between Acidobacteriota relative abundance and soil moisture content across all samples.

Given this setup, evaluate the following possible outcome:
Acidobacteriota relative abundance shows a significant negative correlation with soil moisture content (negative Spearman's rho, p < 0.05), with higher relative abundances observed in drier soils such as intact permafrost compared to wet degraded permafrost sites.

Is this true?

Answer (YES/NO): NO